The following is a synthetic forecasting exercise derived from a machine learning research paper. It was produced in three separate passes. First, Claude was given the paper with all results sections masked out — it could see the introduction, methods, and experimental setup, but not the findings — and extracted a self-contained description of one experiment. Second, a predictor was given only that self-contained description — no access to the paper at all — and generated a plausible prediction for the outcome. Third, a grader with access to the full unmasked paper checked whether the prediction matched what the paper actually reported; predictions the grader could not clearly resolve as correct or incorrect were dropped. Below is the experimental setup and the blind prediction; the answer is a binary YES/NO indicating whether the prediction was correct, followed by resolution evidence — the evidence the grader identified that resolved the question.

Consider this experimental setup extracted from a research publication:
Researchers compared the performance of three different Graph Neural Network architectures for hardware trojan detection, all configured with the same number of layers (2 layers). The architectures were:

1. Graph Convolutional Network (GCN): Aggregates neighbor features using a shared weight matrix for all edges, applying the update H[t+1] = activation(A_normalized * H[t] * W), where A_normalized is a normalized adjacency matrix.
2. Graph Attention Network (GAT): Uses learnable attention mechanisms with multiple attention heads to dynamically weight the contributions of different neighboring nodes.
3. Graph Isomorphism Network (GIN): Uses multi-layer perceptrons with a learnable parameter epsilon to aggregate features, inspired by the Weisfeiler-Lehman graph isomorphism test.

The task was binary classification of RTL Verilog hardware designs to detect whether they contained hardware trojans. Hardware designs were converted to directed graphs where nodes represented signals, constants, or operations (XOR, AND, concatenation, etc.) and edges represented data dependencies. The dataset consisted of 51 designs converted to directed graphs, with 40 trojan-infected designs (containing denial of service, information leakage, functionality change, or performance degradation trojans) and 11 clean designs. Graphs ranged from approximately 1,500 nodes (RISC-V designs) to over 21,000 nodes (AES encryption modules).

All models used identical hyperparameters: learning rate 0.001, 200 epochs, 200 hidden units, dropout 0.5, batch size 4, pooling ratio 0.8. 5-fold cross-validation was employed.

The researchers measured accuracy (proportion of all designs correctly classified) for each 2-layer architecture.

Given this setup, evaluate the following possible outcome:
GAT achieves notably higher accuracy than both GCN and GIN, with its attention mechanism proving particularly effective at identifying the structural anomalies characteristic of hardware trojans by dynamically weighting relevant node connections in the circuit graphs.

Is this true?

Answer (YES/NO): NO